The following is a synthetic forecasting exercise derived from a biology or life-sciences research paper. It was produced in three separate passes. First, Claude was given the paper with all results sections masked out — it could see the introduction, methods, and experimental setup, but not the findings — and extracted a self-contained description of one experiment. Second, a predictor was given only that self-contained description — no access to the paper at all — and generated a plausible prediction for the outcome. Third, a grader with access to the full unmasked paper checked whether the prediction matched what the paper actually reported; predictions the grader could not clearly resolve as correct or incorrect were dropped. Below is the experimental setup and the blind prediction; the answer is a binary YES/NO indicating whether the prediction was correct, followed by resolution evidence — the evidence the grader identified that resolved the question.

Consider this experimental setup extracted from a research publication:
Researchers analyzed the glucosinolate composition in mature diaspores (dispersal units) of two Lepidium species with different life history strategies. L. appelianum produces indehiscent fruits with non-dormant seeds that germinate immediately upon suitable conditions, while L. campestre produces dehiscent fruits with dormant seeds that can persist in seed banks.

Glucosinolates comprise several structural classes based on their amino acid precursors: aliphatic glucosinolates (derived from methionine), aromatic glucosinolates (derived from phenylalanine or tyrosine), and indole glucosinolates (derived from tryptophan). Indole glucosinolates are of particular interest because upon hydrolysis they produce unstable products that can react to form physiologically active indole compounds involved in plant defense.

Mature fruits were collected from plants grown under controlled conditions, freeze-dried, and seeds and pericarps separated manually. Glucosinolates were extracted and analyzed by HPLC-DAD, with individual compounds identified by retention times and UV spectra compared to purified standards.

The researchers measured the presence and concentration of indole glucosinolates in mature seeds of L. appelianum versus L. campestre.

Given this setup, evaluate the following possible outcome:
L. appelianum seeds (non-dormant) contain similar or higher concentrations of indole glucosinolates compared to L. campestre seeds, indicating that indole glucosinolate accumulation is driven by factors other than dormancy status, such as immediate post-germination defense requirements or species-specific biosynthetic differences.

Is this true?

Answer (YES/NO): YES